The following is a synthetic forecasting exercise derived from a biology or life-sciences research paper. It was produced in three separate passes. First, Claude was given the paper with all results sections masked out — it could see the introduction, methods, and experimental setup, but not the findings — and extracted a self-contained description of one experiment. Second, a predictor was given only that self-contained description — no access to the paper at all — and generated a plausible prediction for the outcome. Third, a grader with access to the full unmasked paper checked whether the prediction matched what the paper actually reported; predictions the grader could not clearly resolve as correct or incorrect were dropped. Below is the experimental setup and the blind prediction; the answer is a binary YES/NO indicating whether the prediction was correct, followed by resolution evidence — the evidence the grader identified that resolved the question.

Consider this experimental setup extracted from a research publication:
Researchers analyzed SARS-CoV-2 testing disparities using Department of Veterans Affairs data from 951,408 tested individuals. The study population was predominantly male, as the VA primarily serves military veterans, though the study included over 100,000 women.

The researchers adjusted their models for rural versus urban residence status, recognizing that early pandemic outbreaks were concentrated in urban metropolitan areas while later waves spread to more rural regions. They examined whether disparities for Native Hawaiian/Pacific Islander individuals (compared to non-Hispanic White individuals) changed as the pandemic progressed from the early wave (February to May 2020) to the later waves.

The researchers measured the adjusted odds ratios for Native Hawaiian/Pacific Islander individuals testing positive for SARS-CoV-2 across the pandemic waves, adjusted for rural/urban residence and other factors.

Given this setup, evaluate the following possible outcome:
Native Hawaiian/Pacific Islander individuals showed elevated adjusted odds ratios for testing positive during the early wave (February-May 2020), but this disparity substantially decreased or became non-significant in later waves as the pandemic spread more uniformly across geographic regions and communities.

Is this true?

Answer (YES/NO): YES